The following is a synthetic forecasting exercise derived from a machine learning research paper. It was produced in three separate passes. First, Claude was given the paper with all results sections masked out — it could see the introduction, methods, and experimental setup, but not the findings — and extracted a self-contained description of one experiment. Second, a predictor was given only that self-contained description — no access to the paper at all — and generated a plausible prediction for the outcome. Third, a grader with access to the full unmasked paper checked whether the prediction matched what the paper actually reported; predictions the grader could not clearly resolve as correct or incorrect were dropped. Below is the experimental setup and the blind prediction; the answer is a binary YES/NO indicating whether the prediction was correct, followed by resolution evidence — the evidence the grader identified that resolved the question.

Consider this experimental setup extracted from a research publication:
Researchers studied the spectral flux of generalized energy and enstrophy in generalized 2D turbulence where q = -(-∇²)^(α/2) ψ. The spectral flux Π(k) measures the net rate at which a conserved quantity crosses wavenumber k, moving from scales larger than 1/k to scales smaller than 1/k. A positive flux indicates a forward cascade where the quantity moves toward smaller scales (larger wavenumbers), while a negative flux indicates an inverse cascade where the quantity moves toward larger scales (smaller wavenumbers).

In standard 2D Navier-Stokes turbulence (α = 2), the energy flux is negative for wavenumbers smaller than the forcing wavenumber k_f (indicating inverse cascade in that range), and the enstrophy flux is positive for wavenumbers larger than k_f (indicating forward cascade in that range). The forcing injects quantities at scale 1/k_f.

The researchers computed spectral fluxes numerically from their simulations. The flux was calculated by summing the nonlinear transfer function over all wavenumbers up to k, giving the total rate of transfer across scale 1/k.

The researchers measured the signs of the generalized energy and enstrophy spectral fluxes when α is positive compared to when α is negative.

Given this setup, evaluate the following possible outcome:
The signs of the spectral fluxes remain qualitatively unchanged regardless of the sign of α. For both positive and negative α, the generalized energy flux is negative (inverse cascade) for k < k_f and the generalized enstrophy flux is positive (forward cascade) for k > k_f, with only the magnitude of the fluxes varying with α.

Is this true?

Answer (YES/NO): NO